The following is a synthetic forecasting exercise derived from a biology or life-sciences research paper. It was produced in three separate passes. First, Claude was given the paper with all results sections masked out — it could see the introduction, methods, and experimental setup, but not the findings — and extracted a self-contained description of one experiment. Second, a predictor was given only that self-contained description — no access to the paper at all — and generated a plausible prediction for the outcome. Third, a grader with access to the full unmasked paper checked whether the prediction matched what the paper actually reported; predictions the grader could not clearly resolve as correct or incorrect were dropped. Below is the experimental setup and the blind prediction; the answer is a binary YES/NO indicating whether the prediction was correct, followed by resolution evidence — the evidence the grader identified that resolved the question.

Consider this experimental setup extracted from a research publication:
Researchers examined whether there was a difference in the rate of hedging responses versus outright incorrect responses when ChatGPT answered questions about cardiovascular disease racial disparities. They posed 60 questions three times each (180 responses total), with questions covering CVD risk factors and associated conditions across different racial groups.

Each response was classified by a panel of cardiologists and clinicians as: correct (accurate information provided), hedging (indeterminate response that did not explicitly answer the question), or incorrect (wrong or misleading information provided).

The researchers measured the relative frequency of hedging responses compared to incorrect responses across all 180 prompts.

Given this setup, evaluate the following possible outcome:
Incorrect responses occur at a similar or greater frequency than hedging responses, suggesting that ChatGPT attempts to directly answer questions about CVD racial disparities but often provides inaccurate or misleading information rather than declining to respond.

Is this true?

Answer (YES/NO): NO